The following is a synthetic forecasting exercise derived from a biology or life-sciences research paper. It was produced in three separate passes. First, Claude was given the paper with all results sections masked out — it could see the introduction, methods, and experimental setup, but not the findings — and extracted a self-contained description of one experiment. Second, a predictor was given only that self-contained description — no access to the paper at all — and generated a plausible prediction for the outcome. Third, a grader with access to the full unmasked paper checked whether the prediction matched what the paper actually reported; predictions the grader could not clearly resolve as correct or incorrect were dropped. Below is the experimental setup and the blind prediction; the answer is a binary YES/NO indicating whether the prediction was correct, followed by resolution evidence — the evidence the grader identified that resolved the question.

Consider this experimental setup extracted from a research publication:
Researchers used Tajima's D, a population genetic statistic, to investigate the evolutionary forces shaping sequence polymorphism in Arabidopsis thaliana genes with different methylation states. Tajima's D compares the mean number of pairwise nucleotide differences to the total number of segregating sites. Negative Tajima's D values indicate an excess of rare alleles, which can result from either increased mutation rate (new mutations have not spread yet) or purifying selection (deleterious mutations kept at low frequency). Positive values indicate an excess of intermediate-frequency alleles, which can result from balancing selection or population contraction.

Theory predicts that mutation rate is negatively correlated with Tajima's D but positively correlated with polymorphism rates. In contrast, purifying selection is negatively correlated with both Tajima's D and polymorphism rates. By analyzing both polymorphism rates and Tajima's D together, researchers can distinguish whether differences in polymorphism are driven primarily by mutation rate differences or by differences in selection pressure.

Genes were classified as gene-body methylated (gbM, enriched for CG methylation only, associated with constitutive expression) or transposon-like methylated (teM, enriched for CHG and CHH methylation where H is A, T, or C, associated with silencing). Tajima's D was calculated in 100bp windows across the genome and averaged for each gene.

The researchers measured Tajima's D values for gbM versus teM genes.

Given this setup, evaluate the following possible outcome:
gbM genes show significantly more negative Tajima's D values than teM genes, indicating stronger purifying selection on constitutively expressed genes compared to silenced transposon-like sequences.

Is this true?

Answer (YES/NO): NO